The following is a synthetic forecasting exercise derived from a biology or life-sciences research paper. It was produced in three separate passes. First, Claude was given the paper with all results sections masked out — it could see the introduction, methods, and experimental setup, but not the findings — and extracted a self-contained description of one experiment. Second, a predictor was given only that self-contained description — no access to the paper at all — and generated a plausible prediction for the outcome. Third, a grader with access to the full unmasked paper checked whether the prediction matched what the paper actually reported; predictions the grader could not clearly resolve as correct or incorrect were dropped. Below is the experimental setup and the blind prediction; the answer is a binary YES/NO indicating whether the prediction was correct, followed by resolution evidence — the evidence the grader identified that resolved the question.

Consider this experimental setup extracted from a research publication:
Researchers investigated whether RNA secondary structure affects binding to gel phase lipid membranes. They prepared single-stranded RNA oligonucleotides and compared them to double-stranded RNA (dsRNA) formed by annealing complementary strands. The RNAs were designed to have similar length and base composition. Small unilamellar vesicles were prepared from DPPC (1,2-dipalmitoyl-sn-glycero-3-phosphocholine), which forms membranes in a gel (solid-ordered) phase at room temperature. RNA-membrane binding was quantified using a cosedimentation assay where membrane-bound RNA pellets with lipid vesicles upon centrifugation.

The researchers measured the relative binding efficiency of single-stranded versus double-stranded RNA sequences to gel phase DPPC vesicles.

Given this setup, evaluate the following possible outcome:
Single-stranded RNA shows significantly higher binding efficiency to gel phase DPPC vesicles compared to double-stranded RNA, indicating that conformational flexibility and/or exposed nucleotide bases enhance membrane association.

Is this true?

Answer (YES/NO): NO